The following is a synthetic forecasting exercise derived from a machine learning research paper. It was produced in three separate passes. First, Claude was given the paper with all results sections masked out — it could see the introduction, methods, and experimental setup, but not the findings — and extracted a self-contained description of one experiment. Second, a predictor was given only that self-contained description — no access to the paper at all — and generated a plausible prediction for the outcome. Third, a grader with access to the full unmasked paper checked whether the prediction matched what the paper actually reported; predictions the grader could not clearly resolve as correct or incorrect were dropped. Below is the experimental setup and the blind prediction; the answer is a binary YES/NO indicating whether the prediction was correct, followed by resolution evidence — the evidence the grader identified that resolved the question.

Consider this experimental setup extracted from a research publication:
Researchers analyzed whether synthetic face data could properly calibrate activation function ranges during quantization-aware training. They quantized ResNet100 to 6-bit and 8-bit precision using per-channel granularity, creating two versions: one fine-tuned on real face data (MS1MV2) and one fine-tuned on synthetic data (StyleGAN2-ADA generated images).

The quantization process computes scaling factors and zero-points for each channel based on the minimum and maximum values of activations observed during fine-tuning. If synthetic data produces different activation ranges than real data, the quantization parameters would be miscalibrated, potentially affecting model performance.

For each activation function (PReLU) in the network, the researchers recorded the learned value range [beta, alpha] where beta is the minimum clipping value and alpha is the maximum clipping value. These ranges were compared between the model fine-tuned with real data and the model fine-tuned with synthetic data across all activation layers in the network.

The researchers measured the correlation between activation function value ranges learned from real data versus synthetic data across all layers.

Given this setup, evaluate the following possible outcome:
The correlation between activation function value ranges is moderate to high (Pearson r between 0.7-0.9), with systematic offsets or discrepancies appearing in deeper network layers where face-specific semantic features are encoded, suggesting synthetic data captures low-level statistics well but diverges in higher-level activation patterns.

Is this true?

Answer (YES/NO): NO